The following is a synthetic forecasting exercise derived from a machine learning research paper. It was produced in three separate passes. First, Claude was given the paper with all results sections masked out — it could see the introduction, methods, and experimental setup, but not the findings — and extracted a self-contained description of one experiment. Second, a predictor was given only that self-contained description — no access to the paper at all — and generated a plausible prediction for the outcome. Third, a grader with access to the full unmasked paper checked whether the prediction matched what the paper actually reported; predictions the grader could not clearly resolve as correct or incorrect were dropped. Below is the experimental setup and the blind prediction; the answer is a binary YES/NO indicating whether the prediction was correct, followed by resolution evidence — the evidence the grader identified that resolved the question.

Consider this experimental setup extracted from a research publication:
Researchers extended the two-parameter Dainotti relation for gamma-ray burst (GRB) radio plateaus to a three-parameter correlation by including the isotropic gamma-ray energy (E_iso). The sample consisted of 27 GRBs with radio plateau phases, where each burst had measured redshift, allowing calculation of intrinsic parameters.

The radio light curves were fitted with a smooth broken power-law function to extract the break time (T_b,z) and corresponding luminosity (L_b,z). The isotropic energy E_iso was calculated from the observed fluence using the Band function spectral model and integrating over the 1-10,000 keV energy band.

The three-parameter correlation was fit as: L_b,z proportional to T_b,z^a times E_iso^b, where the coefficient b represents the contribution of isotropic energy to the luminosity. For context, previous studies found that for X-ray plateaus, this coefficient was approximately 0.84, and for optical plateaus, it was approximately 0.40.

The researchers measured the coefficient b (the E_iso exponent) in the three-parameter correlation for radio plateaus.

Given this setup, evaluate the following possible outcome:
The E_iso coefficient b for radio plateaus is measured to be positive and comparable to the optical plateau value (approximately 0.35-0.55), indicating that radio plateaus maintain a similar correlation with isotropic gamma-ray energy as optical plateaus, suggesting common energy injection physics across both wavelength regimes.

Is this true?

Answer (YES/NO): NO